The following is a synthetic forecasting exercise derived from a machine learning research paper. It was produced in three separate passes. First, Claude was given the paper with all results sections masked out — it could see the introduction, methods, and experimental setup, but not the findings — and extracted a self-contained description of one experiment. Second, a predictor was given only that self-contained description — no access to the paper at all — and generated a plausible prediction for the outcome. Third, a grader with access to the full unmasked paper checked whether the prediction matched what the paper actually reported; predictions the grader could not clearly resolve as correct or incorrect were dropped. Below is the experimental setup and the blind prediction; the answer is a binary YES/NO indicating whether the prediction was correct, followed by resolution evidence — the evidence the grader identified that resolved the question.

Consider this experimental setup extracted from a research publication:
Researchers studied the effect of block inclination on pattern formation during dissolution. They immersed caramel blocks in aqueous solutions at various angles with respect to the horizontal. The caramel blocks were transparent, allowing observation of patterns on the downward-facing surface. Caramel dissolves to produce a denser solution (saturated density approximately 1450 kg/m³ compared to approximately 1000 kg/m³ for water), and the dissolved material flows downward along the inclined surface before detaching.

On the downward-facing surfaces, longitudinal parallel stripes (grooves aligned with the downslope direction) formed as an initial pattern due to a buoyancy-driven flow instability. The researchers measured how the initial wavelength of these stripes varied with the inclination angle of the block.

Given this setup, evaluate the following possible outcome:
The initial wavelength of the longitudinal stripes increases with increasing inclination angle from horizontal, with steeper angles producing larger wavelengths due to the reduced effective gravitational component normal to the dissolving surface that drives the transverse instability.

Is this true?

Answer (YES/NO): YES